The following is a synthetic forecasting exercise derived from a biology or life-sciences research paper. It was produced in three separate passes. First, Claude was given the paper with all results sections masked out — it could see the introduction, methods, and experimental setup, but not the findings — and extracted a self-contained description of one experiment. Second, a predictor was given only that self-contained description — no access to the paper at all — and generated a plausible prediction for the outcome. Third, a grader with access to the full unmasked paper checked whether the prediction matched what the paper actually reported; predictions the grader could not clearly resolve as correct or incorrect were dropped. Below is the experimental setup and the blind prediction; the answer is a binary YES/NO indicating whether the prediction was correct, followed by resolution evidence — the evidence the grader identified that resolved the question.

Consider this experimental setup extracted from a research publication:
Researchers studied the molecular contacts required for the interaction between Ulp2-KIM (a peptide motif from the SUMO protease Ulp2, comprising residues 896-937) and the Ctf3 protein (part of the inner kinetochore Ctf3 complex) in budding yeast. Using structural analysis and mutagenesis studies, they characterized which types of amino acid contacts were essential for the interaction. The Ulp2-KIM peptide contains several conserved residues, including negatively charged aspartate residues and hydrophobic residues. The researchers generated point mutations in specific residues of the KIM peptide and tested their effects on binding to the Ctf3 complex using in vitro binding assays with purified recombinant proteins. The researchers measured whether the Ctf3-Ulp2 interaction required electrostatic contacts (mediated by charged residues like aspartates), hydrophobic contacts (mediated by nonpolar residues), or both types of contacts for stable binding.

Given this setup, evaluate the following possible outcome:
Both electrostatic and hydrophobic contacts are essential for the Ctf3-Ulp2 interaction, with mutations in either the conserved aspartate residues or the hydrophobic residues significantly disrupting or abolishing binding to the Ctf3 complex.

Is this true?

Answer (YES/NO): YES